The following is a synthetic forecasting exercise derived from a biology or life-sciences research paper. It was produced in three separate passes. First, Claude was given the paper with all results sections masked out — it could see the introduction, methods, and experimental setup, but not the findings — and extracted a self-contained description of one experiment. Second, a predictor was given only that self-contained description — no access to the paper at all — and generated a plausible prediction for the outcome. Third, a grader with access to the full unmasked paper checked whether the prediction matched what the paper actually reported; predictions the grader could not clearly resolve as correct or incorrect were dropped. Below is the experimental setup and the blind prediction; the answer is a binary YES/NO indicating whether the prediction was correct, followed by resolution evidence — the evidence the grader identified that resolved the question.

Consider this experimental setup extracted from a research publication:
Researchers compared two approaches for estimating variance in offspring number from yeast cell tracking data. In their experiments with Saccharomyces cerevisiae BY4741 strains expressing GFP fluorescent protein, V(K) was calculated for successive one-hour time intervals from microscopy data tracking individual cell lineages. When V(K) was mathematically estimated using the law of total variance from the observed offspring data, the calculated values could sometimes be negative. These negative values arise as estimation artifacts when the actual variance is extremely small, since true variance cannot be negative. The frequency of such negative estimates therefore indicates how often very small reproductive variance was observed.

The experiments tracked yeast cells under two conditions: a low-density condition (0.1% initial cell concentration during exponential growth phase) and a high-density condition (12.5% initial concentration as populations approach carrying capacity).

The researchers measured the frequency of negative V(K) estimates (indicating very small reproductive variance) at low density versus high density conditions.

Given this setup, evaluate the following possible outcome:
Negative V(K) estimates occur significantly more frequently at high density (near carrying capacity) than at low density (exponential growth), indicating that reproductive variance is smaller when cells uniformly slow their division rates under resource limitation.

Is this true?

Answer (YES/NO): NO